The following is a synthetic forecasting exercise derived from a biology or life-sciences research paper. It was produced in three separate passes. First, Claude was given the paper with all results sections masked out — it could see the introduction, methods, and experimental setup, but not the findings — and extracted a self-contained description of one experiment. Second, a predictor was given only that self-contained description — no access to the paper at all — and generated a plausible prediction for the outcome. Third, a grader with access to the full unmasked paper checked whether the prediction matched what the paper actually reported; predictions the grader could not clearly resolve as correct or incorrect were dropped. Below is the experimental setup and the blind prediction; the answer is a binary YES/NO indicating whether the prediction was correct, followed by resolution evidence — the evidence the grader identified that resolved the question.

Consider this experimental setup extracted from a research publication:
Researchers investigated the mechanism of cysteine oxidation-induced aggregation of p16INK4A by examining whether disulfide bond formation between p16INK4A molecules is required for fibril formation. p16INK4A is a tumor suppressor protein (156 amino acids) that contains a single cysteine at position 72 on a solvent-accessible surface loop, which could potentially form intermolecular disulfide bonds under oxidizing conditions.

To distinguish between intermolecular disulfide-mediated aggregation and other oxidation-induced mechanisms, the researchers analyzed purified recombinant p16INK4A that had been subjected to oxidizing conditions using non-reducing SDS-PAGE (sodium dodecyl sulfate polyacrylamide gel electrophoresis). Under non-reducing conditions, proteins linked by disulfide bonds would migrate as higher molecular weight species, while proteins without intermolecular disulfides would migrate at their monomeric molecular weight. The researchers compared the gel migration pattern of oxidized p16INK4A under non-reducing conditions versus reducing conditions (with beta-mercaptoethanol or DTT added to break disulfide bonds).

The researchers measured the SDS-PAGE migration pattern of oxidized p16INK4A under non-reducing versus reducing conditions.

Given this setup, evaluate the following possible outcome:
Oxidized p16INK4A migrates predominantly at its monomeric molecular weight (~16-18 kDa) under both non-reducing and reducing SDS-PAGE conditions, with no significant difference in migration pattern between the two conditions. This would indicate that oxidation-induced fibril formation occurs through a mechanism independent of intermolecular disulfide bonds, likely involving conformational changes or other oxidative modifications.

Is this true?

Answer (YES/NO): NO